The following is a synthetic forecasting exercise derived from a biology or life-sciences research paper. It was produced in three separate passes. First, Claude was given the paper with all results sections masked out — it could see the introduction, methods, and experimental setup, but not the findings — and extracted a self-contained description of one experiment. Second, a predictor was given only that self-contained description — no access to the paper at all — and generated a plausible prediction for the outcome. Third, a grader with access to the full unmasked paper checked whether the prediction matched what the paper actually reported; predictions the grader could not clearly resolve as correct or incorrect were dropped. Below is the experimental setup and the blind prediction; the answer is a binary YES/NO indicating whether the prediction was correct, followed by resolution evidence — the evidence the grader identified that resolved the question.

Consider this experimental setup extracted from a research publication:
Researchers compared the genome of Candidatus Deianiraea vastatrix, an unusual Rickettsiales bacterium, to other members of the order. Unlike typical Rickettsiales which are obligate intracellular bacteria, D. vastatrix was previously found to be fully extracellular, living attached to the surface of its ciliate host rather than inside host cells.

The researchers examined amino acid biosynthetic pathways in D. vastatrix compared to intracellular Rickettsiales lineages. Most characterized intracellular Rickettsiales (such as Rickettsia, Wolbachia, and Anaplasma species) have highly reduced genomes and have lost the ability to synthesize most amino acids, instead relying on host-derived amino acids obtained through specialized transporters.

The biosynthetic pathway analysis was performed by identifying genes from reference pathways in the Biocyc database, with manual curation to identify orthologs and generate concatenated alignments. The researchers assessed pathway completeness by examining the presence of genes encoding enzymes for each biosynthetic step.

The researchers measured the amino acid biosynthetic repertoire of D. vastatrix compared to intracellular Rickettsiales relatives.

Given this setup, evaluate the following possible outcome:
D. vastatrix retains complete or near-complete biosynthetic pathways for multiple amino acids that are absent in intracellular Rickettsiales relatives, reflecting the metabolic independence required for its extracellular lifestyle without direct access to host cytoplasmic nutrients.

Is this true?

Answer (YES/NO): YES